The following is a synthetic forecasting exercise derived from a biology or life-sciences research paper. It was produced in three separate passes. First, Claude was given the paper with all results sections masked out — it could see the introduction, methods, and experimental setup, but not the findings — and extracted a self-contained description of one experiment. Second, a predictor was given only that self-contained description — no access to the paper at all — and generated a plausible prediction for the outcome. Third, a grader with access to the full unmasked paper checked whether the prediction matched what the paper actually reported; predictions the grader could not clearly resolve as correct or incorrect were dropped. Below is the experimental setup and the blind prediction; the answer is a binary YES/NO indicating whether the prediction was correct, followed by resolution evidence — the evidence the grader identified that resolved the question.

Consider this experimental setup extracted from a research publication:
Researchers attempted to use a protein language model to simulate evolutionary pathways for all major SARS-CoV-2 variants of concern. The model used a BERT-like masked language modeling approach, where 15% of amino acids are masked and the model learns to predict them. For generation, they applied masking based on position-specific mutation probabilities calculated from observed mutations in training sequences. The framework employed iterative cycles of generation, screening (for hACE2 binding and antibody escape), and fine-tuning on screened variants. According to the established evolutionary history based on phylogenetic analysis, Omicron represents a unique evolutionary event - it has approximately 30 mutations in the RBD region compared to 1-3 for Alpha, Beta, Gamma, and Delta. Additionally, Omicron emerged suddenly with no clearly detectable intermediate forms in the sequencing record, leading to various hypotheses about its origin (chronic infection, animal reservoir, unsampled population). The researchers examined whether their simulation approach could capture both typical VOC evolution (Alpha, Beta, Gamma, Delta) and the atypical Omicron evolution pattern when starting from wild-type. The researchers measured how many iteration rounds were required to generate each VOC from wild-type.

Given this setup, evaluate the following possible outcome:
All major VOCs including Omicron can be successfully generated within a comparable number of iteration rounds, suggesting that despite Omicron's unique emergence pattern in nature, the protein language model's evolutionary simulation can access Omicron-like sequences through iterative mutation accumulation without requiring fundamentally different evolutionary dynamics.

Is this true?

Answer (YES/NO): NO